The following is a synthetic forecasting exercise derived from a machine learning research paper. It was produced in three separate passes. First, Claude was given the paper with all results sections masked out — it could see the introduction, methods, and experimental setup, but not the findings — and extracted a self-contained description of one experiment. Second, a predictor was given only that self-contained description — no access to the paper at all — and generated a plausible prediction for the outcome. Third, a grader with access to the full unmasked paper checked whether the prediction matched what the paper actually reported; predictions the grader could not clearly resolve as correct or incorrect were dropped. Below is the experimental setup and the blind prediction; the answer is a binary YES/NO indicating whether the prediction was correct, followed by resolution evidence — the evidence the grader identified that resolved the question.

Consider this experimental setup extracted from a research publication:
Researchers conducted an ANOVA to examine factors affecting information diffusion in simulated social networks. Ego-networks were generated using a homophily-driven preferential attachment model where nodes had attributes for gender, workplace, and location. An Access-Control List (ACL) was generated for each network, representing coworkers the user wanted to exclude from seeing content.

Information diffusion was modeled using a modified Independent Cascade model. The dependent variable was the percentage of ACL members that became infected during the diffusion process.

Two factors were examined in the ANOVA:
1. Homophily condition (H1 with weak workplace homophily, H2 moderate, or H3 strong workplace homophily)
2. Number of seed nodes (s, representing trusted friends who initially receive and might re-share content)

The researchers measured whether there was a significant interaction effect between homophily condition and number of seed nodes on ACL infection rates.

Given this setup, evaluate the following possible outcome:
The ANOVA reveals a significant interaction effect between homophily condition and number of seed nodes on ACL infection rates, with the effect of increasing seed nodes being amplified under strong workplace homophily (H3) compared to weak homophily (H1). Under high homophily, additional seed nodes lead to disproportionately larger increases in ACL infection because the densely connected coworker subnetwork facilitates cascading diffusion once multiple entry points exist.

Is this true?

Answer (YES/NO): NO